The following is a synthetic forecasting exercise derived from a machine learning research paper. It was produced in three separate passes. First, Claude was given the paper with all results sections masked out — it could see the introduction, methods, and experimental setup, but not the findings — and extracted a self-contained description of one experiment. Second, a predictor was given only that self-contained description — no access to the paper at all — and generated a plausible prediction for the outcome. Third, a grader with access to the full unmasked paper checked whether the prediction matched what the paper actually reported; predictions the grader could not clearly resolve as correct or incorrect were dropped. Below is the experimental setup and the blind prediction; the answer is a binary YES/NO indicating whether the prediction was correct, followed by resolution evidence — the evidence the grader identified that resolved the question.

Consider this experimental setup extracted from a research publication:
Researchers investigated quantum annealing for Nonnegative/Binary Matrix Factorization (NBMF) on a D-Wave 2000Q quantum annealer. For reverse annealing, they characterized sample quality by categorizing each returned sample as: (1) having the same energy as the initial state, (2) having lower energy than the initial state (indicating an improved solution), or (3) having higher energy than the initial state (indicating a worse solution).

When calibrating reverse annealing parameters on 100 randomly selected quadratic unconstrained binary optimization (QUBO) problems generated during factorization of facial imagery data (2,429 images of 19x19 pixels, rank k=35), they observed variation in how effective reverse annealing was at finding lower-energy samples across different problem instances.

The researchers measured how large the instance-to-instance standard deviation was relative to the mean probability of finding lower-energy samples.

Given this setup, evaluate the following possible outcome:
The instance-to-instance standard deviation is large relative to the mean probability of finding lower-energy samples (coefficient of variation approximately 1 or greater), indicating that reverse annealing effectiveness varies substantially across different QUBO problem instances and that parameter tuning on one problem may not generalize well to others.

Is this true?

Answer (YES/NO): YES